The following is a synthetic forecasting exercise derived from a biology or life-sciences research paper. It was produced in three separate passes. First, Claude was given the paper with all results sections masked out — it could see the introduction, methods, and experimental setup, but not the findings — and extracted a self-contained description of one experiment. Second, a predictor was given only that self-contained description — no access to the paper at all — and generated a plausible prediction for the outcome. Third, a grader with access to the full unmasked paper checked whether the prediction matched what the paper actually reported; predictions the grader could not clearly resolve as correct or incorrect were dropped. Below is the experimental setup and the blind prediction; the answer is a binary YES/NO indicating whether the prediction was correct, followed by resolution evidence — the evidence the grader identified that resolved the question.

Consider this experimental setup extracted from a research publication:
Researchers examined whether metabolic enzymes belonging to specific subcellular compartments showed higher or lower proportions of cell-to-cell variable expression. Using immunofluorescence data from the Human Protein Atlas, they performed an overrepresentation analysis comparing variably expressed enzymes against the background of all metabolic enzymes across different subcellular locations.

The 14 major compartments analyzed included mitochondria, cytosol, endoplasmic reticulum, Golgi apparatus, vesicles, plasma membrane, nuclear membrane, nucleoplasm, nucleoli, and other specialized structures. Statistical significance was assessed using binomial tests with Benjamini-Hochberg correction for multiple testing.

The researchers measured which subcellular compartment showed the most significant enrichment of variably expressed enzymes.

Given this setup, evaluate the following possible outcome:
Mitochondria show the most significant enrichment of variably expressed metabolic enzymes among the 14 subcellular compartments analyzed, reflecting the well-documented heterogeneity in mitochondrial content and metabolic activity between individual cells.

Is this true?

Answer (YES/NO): YES